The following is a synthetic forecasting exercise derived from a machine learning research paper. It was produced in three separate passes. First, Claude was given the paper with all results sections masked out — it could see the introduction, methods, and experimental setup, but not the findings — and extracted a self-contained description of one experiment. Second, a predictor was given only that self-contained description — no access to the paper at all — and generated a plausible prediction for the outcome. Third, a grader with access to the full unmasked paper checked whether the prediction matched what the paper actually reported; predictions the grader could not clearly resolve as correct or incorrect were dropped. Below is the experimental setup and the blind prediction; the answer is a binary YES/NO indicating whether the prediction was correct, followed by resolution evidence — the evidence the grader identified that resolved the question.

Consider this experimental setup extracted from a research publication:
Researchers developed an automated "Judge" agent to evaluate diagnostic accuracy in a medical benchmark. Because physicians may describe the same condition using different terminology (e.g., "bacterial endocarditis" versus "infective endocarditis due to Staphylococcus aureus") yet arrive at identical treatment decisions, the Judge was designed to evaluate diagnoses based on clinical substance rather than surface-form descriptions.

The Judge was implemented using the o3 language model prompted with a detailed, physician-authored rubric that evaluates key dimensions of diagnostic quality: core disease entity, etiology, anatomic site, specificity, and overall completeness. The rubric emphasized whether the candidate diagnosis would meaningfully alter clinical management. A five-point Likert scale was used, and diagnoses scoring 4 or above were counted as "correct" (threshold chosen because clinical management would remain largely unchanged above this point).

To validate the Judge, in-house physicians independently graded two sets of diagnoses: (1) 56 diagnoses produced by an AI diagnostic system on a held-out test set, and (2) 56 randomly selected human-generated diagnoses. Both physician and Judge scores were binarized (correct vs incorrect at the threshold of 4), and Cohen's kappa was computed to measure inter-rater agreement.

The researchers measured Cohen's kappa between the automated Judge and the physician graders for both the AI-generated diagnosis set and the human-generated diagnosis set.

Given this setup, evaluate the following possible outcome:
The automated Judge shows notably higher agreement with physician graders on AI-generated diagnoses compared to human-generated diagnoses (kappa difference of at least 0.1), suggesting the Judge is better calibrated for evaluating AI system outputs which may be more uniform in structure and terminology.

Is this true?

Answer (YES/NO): NO